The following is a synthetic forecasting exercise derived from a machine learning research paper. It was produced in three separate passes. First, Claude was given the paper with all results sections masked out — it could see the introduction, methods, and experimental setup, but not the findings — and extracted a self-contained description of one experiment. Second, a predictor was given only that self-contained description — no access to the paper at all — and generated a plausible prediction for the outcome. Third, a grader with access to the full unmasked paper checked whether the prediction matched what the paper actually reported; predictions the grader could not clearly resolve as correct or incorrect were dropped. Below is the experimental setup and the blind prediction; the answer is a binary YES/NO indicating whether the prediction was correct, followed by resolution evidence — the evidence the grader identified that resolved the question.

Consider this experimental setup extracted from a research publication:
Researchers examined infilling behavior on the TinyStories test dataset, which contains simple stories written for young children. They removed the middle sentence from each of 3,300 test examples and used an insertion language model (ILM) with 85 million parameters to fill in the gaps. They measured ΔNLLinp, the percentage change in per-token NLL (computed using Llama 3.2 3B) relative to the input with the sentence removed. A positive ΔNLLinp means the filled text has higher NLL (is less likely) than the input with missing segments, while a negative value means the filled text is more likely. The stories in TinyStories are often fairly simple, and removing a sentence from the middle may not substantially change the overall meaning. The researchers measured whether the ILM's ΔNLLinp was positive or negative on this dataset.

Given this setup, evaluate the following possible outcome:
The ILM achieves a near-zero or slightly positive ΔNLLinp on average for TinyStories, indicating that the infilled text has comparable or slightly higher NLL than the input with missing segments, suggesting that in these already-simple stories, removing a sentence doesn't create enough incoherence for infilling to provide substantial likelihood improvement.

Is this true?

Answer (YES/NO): YES